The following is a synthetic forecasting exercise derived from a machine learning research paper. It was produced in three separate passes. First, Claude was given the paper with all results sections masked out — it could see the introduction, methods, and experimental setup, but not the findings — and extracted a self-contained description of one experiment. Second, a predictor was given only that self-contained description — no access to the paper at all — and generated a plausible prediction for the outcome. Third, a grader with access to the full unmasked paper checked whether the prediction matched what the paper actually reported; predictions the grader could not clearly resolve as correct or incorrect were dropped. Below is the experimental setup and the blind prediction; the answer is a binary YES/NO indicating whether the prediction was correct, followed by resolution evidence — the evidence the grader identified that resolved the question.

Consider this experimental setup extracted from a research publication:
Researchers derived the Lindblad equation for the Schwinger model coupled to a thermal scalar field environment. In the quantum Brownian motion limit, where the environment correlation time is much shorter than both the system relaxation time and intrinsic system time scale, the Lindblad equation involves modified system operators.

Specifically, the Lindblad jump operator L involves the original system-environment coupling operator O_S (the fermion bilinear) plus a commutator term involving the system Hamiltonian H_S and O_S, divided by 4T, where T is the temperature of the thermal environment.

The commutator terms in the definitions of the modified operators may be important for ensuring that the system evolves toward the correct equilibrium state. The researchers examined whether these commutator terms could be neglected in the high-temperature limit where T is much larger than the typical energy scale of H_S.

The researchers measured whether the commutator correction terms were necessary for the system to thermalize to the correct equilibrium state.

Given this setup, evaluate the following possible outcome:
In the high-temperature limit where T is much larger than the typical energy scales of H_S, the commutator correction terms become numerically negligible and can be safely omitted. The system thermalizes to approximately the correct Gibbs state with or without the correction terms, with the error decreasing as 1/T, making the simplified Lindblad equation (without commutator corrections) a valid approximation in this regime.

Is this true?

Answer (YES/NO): NO